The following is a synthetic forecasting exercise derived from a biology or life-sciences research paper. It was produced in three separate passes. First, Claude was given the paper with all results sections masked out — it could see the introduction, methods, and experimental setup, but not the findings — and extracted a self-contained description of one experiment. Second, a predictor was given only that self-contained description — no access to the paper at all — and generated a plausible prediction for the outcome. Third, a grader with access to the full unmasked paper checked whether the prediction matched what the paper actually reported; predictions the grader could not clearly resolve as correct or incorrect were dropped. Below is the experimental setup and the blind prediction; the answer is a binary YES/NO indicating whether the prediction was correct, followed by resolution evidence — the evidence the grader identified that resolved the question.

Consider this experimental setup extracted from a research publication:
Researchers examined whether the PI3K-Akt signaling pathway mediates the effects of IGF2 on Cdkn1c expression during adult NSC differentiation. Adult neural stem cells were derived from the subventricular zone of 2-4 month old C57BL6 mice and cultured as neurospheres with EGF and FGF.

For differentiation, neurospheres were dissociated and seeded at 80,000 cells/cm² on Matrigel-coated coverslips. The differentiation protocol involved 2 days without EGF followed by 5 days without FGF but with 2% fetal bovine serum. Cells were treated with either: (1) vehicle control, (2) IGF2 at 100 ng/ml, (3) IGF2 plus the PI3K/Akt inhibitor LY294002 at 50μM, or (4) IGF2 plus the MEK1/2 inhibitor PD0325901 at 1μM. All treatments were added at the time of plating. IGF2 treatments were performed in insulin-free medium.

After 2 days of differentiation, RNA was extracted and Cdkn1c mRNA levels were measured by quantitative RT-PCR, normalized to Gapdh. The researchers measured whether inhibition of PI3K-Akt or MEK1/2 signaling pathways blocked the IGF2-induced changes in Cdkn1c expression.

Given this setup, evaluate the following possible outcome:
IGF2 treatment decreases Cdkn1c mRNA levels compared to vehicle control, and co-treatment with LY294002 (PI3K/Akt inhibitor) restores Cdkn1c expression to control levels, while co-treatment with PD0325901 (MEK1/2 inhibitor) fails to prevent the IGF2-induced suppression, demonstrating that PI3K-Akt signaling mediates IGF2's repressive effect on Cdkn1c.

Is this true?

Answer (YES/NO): NO